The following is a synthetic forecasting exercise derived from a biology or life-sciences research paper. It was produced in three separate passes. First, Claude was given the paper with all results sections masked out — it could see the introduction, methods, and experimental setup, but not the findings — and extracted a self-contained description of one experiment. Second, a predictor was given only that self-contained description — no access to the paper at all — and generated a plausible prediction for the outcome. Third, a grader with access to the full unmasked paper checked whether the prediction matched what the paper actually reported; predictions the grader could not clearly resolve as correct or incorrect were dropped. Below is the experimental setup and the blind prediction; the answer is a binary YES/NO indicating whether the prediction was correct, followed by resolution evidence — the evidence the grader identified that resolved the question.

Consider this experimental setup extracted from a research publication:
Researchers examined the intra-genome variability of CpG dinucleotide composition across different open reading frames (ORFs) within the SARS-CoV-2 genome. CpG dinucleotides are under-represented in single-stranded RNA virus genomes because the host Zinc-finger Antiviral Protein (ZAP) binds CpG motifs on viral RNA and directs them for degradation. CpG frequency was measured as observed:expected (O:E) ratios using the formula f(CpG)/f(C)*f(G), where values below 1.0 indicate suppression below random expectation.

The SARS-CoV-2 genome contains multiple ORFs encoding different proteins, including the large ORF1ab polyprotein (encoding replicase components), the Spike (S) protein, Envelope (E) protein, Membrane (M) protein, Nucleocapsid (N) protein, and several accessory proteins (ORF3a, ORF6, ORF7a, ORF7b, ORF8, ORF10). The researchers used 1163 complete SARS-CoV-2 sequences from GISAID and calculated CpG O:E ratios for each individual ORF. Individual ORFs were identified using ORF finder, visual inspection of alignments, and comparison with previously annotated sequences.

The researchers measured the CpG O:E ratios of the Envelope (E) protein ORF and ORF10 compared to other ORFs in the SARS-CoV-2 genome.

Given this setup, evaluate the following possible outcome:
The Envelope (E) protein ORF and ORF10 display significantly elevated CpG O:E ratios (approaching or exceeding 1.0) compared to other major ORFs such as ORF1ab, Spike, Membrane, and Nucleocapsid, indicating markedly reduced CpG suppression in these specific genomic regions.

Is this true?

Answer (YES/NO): YES